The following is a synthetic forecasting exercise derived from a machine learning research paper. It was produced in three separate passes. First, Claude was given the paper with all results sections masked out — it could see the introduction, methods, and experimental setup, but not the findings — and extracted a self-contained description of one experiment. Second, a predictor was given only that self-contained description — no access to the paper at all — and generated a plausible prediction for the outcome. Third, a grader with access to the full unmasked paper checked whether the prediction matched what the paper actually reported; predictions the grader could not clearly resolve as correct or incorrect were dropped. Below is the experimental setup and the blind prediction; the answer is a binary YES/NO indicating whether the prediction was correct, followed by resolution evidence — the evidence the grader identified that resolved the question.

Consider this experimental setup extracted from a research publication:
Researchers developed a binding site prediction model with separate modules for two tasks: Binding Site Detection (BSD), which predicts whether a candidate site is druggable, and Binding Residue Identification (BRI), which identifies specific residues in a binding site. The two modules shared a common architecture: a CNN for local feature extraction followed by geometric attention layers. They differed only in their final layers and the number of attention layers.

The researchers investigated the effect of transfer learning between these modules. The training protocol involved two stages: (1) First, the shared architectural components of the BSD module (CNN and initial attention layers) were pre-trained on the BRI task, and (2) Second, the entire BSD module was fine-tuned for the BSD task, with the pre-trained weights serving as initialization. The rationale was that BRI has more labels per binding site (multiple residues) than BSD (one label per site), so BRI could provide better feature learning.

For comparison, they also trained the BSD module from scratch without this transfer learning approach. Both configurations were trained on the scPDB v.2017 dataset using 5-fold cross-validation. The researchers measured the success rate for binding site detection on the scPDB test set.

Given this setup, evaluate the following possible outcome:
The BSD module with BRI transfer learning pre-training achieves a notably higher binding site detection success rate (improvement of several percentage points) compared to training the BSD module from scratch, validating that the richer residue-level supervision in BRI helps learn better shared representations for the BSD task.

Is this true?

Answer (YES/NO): YES